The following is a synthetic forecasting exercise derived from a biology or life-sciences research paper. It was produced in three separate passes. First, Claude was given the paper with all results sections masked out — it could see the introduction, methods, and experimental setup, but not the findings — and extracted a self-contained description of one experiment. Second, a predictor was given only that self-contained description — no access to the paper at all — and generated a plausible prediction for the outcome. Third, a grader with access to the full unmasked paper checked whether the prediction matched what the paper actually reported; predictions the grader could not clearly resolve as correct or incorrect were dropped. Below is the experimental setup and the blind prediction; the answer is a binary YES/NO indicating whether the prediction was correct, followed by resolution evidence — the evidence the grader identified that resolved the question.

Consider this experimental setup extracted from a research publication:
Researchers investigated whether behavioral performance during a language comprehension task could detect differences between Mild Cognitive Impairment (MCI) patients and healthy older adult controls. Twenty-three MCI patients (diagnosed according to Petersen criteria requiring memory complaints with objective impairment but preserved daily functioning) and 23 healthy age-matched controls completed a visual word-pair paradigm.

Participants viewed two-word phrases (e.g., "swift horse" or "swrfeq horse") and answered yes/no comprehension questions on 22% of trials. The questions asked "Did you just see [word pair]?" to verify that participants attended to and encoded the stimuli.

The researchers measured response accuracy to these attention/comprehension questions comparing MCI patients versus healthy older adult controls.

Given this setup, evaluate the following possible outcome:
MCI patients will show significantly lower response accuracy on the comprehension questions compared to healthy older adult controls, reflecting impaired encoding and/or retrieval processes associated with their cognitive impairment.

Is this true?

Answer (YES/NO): NO